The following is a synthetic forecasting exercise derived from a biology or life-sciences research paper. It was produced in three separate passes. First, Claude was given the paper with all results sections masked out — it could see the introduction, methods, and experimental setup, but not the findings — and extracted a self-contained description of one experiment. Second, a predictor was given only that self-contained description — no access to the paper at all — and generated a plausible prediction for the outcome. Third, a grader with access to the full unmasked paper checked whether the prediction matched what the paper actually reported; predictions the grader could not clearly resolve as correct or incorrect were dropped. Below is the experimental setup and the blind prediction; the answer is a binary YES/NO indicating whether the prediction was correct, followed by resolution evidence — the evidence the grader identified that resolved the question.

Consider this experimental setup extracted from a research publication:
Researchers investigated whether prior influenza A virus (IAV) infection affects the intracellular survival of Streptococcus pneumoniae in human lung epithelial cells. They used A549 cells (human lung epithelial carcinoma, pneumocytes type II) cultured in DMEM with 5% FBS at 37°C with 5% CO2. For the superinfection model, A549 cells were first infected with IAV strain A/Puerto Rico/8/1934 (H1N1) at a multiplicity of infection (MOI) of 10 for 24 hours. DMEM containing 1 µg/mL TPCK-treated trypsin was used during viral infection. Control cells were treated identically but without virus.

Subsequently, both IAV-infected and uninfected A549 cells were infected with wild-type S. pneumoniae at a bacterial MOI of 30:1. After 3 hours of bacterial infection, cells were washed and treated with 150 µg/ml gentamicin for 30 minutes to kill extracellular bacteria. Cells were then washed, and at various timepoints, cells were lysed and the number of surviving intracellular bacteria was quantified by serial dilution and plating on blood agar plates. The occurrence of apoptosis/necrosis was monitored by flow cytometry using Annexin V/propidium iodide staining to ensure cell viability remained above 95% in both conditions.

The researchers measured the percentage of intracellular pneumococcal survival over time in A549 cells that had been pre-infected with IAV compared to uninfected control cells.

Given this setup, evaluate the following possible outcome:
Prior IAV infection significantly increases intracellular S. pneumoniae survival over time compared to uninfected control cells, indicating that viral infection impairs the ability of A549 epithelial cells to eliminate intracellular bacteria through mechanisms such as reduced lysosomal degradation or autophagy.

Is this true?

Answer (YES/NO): NO